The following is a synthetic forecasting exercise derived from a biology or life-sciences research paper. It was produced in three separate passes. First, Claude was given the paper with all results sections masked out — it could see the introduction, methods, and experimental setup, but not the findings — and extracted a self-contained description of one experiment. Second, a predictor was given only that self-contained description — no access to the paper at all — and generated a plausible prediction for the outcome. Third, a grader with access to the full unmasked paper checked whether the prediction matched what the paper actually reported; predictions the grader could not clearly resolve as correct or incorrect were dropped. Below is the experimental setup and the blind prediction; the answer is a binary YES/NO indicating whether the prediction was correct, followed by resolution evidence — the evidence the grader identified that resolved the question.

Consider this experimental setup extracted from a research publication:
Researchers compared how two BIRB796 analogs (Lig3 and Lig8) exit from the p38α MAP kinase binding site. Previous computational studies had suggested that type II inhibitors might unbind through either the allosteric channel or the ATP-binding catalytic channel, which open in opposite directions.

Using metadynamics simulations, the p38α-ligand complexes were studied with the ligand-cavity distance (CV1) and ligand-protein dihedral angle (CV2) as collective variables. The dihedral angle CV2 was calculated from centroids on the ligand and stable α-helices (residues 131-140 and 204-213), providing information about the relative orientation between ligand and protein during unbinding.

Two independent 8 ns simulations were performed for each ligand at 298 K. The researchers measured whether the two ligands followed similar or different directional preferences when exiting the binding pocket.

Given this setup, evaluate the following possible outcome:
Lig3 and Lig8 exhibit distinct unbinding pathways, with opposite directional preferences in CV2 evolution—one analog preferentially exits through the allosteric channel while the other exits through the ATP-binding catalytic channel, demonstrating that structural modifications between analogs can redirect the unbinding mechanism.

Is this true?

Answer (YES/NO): NO